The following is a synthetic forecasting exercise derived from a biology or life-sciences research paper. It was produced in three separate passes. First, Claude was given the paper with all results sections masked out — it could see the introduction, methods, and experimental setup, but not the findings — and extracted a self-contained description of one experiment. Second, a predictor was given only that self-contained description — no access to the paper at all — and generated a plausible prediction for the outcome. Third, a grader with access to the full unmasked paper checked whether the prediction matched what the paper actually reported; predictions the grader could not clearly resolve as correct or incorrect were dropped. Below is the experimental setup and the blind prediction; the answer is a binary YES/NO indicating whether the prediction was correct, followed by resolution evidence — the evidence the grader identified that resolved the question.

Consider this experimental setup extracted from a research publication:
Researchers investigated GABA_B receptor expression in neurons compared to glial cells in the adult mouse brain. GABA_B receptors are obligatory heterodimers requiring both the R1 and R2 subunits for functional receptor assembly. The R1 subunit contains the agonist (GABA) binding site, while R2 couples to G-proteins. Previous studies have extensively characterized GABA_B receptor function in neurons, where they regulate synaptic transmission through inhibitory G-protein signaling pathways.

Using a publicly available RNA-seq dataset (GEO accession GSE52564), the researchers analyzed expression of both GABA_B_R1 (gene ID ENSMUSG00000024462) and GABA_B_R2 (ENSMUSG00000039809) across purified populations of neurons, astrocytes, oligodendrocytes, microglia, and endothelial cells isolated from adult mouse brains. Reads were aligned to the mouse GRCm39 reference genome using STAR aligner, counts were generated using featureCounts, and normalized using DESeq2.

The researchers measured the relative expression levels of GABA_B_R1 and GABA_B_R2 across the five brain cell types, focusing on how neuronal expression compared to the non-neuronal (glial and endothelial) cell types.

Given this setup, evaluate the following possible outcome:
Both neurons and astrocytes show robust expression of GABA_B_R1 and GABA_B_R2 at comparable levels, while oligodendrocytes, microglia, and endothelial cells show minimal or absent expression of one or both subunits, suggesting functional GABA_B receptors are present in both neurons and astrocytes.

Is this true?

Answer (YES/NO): NO